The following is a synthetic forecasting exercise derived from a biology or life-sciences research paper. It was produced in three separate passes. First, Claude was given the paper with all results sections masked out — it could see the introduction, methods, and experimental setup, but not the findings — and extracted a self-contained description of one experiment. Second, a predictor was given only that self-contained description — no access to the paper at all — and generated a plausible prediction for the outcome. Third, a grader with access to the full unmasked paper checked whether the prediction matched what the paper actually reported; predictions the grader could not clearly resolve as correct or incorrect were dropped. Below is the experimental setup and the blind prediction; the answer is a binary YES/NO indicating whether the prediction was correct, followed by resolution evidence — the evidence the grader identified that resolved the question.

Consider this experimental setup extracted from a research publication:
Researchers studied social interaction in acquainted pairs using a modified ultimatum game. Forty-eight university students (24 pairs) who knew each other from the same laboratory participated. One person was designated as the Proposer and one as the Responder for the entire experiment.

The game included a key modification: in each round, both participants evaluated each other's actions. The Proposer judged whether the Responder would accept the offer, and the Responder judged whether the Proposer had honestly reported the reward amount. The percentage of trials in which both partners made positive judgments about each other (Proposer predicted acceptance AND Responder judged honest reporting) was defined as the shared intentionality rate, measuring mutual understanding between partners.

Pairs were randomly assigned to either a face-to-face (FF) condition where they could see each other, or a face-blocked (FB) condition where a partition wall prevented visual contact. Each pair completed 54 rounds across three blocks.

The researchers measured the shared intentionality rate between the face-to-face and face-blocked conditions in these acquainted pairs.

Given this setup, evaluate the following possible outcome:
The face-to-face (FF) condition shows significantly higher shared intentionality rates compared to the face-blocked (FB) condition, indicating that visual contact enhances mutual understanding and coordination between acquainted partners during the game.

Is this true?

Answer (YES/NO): YES